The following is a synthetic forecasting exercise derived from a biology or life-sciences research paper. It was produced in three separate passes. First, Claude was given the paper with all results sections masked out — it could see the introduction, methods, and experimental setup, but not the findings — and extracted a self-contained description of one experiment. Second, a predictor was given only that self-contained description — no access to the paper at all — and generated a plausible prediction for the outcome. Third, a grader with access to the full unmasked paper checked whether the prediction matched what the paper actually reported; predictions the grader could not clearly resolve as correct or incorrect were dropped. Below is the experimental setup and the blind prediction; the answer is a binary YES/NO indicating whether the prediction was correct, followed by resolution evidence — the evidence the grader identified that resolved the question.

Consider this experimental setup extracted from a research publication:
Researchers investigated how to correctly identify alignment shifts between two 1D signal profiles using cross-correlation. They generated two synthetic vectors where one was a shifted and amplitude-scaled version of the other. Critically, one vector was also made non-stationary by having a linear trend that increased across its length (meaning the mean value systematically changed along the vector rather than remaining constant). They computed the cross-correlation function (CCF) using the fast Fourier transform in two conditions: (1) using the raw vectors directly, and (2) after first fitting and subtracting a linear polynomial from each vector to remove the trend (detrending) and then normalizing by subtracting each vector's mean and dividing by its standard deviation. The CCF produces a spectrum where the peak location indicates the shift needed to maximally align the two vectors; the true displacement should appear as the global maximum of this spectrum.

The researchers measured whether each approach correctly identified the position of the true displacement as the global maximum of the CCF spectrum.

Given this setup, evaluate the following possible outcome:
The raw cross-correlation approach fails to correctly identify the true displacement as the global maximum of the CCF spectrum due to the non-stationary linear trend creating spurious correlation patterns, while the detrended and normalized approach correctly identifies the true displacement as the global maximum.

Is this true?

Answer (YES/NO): YES